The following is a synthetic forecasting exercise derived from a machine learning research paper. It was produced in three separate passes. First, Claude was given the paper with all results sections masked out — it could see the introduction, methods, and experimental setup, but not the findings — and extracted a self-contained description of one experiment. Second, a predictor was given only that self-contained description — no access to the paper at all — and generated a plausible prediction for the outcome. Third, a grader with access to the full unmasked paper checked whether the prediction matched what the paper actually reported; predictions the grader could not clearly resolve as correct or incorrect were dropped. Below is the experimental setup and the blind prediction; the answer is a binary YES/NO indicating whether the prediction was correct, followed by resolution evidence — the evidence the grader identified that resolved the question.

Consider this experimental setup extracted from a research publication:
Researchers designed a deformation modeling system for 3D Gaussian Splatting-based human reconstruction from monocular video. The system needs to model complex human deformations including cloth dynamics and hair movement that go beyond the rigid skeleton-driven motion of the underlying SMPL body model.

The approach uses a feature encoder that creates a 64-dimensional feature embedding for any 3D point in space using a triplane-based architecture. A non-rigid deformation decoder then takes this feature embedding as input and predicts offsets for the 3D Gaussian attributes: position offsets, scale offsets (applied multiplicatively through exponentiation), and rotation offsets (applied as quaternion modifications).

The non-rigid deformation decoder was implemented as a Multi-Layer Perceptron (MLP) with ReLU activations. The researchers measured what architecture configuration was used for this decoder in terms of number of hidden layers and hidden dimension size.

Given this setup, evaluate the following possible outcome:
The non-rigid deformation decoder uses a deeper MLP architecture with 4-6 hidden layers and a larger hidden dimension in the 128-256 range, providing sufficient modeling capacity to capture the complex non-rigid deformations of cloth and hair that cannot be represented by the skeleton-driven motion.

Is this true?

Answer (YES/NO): NO